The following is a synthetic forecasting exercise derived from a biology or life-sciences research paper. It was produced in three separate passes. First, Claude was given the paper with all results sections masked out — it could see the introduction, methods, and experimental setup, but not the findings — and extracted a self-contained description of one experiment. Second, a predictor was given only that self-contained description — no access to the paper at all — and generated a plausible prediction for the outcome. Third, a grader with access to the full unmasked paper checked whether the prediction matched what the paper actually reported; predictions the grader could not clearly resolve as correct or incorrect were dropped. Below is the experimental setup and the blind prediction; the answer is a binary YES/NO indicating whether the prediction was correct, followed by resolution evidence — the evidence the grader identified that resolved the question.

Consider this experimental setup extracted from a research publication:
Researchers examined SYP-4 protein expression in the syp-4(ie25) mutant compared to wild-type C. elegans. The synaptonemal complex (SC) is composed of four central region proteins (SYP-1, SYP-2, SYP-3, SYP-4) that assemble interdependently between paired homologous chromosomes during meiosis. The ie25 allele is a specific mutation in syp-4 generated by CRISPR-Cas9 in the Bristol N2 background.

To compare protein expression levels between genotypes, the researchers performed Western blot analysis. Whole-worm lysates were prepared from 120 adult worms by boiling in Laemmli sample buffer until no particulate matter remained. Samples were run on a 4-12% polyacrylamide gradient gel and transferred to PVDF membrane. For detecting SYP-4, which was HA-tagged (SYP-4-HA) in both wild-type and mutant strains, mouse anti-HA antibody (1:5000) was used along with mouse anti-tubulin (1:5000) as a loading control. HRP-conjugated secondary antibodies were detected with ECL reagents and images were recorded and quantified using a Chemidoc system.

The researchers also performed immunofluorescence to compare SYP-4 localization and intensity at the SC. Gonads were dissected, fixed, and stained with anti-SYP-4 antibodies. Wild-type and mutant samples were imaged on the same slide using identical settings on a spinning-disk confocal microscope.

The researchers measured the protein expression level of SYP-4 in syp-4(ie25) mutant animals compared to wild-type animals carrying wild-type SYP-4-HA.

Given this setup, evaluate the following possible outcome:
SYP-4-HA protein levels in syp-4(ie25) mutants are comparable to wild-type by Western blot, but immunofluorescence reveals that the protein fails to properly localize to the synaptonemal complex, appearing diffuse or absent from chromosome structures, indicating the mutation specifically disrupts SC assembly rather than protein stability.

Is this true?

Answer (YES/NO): NO